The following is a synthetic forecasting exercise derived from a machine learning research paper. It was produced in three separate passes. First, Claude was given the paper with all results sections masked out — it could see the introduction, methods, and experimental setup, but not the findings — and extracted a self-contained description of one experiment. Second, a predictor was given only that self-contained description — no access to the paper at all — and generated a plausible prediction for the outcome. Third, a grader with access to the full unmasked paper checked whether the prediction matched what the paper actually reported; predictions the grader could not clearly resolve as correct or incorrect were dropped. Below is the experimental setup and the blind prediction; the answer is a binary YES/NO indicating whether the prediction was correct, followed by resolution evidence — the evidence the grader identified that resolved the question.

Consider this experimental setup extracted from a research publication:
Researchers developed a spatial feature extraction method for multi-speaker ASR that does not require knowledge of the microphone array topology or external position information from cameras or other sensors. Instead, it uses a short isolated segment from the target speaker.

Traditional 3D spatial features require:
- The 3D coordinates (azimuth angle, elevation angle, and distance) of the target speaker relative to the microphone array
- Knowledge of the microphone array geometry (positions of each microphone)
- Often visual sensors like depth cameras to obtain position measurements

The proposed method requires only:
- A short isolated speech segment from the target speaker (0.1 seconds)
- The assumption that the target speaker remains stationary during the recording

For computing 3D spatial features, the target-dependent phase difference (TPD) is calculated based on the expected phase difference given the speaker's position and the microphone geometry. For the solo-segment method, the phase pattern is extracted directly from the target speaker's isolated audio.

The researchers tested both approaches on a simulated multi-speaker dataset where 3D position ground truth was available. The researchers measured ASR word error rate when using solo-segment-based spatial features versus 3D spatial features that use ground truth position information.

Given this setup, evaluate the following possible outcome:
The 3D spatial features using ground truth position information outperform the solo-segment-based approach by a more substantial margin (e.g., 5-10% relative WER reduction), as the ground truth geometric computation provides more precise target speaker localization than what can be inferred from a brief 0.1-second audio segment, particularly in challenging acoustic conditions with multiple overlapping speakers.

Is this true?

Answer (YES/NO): NO